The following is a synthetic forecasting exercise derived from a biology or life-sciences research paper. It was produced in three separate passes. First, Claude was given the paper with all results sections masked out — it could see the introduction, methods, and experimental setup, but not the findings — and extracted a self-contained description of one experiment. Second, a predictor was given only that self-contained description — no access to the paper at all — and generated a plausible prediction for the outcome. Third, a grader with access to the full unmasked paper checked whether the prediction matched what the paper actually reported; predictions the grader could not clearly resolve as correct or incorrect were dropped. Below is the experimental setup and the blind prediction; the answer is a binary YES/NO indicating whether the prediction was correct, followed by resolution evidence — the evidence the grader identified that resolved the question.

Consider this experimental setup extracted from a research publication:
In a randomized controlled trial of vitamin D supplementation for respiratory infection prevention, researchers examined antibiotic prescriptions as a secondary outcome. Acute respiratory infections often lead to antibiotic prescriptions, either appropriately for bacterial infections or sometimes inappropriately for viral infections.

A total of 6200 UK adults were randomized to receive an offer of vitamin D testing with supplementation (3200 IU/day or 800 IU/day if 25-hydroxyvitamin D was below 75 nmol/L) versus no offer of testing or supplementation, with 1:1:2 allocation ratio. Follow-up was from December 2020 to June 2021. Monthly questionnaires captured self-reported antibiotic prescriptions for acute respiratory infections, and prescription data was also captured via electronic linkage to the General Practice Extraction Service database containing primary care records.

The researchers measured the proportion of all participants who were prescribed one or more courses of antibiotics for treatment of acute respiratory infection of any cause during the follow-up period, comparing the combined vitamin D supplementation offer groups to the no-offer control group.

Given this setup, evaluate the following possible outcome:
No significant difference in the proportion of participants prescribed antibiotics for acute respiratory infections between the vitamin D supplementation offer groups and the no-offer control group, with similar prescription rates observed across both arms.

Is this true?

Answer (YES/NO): YES